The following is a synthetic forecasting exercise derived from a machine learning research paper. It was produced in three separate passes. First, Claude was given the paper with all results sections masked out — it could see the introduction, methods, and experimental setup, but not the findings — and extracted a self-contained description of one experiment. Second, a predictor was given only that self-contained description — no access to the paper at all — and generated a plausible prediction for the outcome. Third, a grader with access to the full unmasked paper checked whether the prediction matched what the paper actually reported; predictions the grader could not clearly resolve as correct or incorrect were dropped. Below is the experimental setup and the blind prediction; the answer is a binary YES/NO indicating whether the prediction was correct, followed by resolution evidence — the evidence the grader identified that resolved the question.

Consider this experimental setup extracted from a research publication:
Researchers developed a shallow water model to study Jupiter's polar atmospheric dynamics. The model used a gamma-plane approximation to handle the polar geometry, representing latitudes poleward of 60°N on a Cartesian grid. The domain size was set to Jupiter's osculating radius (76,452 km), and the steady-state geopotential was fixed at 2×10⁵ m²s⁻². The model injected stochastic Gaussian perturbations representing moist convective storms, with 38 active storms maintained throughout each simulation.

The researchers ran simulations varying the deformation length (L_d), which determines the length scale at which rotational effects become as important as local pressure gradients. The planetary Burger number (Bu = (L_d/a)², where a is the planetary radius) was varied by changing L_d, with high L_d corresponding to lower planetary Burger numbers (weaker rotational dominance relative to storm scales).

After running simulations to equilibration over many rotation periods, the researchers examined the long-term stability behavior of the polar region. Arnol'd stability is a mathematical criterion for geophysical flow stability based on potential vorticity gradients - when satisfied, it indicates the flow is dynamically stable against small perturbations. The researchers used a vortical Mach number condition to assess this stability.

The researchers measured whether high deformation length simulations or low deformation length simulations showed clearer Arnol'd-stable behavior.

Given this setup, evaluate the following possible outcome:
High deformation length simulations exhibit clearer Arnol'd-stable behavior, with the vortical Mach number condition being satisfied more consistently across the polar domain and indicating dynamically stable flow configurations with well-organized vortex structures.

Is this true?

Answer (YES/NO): YES